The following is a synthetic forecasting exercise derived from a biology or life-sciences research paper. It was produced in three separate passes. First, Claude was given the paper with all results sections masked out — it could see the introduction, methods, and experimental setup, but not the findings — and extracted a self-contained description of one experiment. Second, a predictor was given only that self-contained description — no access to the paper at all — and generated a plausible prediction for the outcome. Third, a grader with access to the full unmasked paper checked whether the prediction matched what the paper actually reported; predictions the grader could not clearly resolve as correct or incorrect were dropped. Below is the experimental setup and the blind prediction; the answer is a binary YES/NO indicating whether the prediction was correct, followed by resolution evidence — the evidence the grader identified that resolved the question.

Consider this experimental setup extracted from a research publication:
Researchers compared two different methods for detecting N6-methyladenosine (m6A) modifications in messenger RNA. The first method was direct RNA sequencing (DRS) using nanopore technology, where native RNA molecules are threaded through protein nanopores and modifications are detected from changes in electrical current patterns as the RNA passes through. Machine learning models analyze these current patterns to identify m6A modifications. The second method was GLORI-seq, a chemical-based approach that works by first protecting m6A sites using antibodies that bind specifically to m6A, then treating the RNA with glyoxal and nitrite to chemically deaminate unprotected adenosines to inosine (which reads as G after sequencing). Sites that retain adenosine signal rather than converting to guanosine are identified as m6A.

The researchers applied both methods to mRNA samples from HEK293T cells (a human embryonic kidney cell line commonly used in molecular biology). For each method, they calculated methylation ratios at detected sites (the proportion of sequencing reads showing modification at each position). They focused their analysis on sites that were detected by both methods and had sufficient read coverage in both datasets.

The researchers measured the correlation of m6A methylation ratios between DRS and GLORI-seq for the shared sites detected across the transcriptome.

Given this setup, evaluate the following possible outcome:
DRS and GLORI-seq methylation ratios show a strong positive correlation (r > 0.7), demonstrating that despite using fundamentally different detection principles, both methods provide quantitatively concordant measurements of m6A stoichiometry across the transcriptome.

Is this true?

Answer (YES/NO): YES